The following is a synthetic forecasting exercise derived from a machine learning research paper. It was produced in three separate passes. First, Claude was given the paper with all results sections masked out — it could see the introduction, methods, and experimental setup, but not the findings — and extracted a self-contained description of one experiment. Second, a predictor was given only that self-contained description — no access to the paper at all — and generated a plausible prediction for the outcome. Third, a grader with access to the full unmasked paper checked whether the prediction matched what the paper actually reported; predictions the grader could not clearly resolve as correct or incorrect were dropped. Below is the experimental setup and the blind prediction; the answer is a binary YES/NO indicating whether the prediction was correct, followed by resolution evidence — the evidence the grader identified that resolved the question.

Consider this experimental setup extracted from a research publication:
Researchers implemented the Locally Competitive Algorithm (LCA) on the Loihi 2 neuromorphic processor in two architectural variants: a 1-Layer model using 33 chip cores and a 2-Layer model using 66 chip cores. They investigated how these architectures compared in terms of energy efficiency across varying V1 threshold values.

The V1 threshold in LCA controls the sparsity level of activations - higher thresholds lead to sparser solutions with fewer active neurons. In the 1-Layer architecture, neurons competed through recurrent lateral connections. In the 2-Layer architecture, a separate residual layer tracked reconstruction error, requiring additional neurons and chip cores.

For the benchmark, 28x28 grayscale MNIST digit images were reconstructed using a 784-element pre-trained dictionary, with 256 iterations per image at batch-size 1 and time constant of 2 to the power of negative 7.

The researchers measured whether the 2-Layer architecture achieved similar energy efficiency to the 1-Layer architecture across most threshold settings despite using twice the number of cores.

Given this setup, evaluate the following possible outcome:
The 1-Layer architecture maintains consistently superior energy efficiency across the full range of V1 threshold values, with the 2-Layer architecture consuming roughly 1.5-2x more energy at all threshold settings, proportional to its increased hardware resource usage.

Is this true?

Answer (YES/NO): NO